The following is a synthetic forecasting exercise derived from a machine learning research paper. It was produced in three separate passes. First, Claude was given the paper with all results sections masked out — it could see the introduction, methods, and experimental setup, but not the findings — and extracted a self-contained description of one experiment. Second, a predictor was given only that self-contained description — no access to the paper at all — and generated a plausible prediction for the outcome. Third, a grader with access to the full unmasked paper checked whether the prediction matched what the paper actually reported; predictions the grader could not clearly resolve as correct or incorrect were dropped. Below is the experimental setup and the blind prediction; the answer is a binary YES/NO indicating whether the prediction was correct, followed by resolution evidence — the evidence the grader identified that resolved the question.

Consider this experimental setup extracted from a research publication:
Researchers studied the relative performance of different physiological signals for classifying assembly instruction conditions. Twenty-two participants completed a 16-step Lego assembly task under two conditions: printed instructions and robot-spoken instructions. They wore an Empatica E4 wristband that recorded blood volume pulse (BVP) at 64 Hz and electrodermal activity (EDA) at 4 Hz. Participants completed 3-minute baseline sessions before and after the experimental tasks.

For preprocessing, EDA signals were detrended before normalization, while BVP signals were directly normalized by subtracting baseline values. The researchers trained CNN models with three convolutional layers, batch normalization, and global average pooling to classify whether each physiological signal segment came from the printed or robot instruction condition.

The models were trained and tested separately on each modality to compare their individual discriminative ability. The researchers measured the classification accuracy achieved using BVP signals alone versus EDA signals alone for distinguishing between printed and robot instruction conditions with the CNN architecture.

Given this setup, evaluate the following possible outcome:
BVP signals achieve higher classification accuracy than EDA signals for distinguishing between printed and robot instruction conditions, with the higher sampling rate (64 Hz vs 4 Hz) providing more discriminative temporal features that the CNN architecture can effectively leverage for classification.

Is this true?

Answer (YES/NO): YES